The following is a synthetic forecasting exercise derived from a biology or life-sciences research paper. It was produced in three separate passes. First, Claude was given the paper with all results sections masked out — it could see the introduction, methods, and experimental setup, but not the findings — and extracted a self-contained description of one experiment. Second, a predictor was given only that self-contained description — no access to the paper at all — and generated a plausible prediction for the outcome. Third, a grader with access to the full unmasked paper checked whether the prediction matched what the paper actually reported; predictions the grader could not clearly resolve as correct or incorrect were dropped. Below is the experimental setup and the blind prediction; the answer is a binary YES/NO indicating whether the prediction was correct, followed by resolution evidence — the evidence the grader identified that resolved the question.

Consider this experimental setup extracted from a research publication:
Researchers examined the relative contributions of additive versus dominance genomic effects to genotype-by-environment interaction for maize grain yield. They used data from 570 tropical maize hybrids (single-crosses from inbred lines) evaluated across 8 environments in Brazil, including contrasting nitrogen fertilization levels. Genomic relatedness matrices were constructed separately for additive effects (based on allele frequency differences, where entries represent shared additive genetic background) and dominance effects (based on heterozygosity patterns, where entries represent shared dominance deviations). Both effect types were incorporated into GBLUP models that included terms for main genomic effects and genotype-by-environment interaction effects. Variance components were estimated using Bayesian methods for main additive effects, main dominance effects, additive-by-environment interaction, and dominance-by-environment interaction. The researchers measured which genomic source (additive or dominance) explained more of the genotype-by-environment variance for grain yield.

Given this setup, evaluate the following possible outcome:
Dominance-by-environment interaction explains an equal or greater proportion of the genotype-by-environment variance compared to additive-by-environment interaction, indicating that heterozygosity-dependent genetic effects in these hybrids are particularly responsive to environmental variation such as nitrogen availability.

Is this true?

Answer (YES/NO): NO